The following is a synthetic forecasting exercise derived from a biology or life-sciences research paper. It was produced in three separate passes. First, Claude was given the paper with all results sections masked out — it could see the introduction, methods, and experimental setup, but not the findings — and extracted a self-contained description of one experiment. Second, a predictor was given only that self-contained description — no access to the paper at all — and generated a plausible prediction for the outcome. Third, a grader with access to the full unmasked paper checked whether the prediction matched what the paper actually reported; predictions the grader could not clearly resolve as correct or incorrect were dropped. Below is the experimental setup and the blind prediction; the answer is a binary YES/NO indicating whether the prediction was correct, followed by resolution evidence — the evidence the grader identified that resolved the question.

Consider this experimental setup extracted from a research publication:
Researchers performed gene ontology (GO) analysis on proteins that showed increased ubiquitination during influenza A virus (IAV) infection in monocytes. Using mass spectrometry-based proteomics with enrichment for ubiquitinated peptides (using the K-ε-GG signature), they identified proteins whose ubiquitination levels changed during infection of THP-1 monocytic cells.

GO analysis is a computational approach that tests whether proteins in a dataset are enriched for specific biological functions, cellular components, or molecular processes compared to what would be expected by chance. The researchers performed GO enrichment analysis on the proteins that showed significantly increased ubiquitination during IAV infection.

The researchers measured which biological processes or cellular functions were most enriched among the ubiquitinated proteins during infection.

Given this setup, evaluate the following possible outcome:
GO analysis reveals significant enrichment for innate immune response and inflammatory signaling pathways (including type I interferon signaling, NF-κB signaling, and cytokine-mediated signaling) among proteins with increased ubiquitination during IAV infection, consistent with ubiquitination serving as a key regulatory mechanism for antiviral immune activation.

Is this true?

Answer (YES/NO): NO